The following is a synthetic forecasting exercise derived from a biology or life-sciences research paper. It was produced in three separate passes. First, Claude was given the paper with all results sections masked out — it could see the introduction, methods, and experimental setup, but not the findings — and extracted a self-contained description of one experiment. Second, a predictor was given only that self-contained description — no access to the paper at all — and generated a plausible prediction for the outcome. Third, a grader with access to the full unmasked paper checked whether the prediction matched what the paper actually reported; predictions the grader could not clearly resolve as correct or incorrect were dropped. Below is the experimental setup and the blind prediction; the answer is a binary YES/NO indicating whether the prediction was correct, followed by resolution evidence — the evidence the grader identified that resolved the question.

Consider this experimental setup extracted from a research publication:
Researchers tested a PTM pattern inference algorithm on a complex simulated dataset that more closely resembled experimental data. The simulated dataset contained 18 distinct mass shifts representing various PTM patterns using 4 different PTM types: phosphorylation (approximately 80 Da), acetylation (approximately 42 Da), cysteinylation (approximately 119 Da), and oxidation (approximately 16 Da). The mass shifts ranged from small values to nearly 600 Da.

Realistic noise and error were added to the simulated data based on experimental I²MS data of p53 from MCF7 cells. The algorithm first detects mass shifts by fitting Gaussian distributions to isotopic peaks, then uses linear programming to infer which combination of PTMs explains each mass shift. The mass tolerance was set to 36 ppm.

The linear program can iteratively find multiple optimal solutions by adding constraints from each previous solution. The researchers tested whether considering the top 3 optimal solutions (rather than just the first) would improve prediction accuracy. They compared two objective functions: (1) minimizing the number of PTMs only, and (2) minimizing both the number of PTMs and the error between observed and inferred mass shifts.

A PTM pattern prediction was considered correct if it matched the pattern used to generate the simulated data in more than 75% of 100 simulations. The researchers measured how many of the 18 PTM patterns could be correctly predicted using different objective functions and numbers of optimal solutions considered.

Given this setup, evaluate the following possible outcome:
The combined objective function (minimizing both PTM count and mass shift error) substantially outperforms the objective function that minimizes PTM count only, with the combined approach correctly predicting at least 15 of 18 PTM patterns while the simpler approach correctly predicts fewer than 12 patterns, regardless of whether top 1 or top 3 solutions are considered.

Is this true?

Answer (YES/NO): NO